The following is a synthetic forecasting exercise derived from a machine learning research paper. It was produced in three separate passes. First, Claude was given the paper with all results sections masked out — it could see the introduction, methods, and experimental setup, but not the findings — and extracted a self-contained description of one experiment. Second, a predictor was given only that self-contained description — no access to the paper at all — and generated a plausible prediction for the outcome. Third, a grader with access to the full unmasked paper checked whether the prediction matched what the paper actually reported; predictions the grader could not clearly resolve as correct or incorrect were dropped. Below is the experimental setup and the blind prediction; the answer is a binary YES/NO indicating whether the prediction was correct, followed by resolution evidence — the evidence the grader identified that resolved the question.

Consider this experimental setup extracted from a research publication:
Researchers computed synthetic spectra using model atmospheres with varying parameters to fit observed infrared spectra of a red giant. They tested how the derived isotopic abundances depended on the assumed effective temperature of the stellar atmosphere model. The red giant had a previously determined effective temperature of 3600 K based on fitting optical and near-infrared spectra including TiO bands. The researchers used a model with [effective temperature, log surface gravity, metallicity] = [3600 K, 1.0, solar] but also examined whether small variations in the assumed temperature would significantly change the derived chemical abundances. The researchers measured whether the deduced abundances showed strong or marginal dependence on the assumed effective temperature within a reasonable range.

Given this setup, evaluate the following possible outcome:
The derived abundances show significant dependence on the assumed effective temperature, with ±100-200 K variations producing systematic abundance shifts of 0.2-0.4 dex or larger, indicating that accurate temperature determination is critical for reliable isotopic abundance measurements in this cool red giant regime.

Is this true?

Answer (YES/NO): NO